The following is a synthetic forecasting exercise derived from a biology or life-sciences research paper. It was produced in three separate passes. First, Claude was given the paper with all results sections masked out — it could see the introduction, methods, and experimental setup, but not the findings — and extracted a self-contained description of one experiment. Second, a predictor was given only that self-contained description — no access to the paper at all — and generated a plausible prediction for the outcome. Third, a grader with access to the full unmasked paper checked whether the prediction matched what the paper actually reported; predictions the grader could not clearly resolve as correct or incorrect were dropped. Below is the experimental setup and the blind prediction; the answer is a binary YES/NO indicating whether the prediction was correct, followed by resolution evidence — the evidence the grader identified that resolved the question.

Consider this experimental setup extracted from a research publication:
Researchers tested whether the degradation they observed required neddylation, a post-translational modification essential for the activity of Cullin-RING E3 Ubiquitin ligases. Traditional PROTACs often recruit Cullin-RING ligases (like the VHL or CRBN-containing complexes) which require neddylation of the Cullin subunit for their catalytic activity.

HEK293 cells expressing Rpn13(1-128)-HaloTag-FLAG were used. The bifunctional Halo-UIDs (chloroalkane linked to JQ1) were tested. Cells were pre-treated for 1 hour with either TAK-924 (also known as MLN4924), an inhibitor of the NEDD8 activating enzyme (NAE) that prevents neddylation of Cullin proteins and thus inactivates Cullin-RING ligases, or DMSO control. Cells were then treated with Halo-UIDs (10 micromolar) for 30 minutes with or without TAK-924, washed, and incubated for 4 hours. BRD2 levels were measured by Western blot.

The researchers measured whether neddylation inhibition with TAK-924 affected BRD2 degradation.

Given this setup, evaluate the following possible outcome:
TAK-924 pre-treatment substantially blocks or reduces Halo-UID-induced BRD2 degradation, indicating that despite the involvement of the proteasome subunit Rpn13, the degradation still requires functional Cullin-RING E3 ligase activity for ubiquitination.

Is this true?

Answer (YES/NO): NO